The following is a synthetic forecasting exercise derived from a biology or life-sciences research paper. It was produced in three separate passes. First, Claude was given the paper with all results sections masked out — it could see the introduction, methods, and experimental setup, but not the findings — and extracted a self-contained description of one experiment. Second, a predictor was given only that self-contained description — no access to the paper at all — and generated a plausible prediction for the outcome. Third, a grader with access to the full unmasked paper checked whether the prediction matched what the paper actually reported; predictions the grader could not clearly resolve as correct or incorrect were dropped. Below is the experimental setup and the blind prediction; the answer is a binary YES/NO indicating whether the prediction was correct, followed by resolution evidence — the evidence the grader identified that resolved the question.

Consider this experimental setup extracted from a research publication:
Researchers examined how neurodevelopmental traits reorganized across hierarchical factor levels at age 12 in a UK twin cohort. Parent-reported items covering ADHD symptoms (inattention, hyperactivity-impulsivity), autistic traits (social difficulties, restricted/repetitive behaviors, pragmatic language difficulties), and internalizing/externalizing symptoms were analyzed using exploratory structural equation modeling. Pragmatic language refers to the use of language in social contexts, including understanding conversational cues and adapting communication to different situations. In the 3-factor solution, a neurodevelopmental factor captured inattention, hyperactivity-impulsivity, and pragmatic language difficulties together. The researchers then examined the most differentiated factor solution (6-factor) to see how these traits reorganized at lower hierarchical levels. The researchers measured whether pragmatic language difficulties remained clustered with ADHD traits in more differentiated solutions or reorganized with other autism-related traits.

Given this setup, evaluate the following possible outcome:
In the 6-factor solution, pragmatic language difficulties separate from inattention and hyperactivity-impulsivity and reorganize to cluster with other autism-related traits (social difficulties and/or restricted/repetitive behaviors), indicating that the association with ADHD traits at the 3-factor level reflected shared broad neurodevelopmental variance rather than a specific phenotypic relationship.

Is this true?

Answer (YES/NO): YES